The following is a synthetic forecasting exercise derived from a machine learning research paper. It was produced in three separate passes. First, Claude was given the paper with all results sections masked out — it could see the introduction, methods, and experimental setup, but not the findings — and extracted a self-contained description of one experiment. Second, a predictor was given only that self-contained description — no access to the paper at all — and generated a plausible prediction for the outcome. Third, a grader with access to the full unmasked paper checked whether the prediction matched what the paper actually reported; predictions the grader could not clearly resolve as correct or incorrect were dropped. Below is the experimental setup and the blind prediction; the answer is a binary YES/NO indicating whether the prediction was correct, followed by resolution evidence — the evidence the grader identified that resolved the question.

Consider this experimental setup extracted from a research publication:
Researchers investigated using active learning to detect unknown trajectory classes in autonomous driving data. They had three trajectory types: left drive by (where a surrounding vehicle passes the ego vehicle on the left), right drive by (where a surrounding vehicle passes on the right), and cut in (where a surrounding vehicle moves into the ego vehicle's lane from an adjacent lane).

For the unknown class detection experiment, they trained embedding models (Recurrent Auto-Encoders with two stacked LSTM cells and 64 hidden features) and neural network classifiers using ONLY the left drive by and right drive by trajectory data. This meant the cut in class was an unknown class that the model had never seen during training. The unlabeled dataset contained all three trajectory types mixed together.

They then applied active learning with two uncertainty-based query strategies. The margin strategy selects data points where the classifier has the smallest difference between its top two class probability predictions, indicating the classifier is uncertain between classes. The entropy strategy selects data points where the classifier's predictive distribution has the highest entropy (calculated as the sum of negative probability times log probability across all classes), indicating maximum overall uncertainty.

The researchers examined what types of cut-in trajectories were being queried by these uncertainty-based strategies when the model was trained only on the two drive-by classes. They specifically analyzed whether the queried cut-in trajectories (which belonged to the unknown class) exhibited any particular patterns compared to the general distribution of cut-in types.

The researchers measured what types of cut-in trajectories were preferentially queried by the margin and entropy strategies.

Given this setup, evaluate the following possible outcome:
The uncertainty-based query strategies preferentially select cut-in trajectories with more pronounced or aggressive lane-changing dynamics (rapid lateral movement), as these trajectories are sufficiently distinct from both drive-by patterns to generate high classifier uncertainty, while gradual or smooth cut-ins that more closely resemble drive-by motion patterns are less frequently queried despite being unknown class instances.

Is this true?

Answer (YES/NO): NO